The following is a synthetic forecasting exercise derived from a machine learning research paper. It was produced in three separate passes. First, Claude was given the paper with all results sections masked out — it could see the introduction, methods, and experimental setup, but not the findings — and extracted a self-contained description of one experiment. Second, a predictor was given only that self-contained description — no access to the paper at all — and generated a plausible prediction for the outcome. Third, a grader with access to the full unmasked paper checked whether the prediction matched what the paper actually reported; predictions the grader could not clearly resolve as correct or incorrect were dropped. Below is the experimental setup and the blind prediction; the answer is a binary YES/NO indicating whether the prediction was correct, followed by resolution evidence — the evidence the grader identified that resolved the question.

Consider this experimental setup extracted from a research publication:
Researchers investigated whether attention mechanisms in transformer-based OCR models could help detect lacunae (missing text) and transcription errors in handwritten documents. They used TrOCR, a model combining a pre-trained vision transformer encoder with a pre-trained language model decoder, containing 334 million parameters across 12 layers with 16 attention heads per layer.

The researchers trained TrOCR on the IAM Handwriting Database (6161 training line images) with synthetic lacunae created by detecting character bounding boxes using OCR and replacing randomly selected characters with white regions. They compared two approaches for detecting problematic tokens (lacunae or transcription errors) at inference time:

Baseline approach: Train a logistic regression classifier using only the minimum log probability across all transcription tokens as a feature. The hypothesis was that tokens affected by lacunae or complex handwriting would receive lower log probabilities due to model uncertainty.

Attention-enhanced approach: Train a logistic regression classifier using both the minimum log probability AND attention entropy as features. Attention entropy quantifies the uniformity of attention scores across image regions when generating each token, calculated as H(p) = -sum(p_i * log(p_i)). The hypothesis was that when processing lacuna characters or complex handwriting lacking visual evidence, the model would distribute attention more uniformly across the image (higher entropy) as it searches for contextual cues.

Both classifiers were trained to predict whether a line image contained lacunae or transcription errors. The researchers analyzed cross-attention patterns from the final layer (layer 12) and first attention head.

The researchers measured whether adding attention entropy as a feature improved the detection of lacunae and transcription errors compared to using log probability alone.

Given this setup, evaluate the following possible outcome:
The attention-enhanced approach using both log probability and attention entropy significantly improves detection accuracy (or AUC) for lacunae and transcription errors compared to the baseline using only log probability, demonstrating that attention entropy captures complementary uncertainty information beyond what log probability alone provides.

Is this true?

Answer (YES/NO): NO